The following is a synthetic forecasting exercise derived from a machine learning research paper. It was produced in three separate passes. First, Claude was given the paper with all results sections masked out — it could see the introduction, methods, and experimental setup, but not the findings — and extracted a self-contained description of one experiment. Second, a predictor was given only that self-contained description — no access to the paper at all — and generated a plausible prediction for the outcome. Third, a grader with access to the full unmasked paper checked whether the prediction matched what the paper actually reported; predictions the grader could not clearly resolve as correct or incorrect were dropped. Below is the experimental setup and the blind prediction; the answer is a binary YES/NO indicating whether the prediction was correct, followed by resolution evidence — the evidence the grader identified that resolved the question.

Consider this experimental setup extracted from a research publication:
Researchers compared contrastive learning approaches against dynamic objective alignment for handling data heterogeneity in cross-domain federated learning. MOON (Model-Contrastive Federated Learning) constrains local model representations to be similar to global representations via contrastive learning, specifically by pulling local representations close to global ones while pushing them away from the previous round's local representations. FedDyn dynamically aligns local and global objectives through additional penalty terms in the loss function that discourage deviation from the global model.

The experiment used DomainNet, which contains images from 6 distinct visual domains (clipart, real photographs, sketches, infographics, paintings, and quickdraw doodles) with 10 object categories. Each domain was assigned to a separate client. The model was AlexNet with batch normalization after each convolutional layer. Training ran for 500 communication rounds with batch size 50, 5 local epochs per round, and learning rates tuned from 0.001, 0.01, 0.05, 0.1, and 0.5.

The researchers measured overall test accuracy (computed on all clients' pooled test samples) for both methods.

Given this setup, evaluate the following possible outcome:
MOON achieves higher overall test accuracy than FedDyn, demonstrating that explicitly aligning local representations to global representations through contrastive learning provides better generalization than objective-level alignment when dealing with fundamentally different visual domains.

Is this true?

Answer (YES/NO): NO